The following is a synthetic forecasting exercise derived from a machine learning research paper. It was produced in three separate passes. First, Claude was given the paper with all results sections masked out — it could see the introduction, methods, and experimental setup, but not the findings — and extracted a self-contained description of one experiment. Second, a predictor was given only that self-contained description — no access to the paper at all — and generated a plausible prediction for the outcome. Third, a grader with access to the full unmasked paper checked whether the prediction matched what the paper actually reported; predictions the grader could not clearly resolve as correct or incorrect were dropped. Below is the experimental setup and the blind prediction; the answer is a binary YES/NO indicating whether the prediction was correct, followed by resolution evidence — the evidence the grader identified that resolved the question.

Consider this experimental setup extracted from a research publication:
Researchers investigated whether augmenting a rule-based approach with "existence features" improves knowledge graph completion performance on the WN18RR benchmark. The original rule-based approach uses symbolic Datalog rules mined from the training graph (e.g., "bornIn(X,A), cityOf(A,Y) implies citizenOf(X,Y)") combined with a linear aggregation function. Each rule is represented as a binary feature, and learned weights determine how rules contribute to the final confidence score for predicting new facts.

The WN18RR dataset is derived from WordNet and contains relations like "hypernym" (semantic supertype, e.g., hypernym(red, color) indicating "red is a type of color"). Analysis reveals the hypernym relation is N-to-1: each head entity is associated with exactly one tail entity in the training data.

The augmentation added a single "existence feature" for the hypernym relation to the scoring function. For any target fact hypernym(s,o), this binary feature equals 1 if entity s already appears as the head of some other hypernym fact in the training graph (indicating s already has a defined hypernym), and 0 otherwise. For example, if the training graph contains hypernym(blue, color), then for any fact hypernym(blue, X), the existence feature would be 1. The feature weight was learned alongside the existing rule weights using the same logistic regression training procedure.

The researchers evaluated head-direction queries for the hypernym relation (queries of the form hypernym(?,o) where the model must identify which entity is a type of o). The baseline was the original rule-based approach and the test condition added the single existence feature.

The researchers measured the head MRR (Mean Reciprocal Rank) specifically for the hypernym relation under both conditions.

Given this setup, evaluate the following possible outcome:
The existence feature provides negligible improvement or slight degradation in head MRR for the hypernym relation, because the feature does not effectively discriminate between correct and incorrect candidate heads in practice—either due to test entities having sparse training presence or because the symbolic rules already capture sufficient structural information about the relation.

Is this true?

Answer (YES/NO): NO